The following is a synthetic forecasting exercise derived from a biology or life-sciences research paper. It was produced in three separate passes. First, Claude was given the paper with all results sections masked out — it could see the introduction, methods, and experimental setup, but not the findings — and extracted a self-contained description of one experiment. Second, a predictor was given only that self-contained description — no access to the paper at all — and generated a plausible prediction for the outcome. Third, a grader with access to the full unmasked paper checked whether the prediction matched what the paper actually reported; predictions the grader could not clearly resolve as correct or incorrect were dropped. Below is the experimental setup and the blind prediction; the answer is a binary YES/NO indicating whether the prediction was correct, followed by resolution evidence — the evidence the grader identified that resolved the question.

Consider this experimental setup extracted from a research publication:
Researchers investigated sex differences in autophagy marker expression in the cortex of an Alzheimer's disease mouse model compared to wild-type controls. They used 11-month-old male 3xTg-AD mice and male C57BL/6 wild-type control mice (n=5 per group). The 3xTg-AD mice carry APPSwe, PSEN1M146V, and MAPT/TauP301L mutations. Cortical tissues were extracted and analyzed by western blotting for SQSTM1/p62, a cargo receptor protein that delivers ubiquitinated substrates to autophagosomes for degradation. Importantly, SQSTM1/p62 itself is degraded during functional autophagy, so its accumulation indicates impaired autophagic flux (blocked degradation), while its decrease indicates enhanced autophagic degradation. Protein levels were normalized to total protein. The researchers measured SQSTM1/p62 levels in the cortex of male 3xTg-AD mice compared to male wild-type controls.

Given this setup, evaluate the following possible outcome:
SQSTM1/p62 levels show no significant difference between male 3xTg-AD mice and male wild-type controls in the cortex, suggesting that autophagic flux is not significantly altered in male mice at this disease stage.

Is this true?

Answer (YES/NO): YES